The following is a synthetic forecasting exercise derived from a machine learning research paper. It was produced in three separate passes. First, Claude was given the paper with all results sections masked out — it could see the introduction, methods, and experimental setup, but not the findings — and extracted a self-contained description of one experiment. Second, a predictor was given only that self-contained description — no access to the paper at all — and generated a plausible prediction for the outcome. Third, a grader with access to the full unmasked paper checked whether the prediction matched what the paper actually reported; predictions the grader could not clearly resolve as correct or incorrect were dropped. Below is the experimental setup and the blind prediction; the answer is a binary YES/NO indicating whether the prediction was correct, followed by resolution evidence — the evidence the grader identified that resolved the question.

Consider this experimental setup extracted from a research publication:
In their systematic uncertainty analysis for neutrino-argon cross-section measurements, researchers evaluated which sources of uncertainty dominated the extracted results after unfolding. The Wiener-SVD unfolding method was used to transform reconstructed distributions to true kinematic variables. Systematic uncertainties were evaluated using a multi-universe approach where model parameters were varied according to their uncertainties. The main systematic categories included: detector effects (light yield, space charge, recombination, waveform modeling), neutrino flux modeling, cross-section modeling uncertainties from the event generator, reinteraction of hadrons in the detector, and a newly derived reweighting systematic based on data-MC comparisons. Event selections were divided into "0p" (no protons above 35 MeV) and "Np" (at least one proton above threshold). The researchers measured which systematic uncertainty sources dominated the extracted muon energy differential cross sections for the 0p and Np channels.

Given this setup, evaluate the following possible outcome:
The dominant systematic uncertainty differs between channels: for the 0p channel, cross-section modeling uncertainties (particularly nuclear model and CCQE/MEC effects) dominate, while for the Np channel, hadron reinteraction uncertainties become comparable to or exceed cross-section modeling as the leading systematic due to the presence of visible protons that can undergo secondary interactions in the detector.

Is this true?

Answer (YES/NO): NO